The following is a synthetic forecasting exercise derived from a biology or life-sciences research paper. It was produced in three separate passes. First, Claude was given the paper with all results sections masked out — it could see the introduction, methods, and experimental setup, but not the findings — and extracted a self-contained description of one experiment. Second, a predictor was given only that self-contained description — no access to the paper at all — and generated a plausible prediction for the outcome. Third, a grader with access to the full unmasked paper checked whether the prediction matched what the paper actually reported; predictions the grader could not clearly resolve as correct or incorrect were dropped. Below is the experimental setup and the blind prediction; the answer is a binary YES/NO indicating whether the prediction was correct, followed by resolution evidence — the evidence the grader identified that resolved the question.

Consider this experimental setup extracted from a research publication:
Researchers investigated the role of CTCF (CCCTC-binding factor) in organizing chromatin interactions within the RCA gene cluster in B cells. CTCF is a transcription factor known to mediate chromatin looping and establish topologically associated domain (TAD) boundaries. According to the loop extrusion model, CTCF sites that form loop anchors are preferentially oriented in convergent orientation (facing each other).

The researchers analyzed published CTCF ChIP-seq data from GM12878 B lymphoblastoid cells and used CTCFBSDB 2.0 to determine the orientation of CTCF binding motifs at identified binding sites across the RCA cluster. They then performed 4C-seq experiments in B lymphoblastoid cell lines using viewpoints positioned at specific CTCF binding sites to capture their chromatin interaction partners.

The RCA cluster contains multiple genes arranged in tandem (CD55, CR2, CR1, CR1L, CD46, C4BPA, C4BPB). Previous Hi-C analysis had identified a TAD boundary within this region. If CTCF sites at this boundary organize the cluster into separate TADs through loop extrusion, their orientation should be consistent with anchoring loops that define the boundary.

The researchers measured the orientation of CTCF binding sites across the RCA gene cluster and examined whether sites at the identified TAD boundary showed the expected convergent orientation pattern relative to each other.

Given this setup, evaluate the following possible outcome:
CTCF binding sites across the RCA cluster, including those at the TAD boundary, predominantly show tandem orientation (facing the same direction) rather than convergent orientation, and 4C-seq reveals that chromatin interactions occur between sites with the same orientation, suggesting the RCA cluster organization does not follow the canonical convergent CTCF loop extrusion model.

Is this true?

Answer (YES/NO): NO